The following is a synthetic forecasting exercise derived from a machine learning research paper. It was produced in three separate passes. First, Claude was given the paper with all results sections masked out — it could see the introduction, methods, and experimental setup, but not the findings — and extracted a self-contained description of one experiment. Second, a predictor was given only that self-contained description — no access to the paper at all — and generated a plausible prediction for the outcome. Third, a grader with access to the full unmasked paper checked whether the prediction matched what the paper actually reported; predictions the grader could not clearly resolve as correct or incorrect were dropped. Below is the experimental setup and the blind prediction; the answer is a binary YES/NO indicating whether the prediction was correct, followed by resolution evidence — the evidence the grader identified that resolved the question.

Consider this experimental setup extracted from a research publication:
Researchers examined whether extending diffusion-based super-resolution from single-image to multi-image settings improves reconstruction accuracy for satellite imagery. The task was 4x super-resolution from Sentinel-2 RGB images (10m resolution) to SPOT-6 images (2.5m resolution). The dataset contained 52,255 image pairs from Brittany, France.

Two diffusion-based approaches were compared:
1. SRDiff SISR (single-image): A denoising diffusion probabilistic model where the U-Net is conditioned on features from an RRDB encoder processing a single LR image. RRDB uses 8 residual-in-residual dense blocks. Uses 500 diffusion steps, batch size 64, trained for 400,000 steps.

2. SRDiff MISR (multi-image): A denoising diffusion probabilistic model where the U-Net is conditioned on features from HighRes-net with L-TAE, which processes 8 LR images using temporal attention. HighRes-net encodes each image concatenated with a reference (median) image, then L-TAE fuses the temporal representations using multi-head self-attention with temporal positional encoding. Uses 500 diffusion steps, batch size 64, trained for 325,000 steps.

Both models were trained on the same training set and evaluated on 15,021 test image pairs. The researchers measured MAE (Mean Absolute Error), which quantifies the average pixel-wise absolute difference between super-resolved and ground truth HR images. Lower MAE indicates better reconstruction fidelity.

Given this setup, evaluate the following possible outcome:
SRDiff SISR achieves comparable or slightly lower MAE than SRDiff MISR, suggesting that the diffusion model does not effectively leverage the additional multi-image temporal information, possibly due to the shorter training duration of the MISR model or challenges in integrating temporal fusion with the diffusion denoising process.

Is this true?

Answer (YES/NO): YES